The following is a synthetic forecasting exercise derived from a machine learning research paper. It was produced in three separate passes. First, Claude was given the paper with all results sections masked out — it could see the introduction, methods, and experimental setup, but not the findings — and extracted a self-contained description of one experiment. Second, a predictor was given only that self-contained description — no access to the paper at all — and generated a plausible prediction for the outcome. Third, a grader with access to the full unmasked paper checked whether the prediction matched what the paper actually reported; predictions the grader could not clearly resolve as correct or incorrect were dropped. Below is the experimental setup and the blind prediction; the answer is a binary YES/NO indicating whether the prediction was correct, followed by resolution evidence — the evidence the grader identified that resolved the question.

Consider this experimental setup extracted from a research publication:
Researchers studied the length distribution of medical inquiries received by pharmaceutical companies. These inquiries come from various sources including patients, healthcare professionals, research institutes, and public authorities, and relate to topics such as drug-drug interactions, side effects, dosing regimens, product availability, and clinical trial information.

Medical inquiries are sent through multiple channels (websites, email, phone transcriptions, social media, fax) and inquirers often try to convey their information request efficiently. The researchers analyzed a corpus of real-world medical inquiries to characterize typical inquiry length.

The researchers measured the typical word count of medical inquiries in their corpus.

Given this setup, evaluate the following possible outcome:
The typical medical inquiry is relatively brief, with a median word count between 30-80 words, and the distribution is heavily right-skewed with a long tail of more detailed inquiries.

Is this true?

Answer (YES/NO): NO